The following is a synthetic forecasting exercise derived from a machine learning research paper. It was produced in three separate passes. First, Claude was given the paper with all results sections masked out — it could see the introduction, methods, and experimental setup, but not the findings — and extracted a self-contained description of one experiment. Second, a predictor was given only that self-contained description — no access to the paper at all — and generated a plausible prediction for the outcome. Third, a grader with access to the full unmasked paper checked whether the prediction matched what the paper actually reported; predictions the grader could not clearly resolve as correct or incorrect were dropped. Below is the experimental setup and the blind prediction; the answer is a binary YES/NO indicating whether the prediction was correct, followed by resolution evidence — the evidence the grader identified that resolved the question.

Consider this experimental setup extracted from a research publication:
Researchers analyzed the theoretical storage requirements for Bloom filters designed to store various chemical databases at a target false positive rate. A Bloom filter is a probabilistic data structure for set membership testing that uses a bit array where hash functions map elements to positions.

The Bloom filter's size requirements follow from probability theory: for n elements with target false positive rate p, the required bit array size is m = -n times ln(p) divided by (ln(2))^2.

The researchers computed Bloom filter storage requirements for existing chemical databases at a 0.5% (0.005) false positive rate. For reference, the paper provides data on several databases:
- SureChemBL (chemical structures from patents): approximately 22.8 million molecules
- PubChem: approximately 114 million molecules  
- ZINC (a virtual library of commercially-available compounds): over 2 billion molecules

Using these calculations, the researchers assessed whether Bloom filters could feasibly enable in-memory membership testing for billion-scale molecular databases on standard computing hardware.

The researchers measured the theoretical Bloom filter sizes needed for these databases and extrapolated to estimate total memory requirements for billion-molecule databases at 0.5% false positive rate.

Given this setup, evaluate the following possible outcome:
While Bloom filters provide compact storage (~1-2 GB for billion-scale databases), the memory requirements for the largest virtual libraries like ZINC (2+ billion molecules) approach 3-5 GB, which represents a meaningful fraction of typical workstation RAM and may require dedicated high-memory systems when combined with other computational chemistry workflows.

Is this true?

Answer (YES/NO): NO